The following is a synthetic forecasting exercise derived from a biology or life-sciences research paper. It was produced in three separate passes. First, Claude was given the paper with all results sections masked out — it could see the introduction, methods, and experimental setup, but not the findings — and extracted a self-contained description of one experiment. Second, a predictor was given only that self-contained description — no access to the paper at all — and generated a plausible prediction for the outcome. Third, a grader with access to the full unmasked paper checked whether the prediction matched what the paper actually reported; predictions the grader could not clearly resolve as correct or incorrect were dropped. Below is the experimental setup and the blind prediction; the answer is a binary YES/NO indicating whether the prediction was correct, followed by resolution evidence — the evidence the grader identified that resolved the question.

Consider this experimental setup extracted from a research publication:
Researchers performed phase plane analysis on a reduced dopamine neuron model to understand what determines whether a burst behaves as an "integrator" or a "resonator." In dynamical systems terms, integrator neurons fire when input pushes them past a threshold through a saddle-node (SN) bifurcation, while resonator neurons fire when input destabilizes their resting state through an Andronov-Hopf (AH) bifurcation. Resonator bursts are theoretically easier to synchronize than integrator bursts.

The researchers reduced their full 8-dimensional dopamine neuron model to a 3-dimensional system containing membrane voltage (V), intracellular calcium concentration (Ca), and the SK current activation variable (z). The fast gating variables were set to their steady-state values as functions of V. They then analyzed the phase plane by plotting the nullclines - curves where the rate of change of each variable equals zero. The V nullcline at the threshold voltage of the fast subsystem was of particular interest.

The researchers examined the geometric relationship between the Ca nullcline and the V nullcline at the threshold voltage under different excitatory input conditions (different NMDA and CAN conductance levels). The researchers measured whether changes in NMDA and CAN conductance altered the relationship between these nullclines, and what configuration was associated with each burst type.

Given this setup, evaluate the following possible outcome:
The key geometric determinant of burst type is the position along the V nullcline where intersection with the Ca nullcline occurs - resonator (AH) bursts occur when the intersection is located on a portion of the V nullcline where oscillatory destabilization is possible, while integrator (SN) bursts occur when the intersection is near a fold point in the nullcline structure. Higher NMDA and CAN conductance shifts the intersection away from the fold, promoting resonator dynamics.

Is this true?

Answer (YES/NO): NO